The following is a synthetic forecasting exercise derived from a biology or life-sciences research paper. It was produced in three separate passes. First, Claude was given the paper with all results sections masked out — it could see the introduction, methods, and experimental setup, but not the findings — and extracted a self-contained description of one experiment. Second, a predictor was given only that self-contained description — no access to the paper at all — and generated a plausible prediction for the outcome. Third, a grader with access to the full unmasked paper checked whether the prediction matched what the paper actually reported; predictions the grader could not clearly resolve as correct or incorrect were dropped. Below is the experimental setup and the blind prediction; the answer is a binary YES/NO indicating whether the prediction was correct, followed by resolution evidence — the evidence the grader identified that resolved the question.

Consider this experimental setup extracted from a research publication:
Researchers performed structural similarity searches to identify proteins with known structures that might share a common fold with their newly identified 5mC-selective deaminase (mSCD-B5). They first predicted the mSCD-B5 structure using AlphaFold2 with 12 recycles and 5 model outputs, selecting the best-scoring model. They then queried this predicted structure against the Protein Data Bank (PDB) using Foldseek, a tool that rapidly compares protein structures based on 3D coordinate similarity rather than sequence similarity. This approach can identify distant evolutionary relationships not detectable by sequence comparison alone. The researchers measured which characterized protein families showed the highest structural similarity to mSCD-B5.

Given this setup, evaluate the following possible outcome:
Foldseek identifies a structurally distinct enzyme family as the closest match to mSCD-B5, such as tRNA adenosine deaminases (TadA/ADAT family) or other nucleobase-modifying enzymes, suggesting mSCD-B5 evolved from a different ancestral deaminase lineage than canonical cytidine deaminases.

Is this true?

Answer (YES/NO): NO